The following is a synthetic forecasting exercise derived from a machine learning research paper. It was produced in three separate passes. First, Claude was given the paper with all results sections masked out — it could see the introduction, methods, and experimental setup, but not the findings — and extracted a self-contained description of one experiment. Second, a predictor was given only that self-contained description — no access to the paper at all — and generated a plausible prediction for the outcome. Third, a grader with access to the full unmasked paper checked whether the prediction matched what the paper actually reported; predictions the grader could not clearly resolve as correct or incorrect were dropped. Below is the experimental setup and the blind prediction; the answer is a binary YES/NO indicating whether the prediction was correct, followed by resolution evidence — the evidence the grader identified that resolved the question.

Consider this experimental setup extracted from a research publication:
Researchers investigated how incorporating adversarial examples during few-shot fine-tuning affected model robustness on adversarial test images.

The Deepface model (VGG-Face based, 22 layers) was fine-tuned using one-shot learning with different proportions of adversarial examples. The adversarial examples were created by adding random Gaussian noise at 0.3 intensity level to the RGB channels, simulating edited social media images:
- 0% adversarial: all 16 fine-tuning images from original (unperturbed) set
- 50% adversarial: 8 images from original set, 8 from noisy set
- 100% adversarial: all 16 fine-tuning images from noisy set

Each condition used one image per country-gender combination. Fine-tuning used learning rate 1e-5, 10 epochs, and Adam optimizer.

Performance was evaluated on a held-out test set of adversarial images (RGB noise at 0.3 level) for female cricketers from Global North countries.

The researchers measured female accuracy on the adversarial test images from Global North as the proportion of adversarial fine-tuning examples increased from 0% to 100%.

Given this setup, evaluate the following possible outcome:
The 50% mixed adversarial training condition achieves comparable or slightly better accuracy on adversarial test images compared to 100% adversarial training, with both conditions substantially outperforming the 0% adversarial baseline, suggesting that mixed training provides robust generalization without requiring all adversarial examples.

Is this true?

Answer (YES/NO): NO